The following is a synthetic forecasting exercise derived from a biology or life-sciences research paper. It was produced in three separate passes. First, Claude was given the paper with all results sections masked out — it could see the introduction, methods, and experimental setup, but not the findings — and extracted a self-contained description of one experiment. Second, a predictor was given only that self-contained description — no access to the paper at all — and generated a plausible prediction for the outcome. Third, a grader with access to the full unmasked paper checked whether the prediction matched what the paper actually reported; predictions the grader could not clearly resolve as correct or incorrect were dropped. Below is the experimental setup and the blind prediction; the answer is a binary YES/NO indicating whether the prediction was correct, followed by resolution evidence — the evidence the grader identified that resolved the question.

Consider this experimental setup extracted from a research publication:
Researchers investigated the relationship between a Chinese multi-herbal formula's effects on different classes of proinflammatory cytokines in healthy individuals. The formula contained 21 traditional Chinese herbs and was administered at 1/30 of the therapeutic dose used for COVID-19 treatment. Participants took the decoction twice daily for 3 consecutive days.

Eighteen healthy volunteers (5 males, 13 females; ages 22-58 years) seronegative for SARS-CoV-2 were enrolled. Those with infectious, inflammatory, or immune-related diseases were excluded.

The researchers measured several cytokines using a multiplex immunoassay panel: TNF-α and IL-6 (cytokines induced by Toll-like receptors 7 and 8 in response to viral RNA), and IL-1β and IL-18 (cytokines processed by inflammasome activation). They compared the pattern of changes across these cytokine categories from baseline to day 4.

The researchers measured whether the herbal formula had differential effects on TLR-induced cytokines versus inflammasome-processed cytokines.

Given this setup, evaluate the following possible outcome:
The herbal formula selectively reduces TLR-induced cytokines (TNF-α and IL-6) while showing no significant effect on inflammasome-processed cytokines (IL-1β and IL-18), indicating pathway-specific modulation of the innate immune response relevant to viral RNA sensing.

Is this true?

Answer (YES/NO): NO